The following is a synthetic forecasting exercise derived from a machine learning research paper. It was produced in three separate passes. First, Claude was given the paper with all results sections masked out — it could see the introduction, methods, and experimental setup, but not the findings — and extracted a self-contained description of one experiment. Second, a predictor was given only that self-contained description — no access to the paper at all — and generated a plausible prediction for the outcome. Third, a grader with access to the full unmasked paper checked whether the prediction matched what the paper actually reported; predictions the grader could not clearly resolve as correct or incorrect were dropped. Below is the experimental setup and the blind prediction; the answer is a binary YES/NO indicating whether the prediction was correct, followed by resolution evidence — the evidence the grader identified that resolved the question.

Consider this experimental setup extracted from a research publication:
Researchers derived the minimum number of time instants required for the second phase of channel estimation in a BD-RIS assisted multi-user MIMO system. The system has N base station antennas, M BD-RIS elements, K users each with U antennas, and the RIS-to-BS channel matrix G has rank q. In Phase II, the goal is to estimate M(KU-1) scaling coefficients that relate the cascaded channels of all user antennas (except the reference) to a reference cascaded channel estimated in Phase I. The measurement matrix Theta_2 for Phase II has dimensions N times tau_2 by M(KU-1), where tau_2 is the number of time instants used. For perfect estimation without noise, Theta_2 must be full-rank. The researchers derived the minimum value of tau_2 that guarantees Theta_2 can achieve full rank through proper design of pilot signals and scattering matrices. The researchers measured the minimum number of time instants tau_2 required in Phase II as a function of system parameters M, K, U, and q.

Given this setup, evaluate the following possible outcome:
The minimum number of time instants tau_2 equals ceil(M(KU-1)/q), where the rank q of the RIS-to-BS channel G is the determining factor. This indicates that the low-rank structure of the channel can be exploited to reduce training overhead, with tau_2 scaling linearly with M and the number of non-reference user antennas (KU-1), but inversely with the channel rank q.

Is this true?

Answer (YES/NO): YES